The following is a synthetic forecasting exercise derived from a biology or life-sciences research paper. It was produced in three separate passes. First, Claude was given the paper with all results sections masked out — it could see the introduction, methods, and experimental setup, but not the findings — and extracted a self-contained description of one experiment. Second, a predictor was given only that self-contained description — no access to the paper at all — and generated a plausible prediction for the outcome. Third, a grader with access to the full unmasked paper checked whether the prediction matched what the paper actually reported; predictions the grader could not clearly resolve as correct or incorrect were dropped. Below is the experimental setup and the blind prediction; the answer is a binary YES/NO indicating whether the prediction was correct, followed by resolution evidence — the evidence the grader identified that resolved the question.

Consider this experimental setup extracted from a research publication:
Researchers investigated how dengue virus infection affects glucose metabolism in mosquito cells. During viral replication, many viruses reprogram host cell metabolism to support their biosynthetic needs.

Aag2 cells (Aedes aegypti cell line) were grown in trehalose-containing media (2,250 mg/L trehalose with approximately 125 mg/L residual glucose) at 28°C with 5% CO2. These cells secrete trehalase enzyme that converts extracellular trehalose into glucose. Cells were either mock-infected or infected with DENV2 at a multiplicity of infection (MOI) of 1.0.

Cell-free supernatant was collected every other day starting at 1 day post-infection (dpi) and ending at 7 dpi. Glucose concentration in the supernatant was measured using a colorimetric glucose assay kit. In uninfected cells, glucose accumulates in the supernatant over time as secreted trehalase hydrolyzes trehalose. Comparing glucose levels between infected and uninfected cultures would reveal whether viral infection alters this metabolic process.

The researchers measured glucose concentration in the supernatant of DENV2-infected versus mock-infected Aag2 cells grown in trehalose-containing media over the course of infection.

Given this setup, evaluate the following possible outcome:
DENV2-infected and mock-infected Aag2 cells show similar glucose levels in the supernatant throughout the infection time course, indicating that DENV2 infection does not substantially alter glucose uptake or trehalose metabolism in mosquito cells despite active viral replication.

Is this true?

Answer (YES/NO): YES